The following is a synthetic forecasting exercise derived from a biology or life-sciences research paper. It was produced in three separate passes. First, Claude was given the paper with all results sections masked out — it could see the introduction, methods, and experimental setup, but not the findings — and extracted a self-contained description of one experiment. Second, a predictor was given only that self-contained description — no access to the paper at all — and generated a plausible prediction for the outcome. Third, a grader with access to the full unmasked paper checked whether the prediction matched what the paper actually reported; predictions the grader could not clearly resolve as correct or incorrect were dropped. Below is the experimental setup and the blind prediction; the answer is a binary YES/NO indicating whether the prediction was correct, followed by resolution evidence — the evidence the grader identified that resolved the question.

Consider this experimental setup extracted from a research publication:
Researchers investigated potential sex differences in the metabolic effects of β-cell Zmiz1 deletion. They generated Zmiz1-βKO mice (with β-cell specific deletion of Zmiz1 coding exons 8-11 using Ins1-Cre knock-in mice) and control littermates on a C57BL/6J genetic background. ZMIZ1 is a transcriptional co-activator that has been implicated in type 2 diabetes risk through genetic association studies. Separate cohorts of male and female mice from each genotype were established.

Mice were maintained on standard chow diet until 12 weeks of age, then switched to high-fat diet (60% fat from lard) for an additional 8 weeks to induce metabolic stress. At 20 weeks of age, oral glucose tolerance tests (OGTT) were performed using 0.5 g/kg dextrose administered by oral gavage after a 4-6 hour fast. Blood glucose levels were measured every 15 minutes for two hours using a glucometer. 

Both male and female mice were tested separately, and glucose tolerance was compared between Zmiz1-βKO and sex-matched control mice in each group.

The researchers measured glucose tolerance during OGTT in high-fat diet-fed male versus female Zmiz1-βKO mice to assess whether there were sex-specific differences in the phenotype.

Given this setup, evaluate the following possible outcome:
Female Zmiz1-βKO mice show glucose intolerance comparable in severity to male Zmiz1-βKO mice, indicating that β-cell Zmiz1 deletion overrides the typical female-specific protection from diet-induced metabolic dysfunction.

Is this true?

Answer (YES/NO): NO